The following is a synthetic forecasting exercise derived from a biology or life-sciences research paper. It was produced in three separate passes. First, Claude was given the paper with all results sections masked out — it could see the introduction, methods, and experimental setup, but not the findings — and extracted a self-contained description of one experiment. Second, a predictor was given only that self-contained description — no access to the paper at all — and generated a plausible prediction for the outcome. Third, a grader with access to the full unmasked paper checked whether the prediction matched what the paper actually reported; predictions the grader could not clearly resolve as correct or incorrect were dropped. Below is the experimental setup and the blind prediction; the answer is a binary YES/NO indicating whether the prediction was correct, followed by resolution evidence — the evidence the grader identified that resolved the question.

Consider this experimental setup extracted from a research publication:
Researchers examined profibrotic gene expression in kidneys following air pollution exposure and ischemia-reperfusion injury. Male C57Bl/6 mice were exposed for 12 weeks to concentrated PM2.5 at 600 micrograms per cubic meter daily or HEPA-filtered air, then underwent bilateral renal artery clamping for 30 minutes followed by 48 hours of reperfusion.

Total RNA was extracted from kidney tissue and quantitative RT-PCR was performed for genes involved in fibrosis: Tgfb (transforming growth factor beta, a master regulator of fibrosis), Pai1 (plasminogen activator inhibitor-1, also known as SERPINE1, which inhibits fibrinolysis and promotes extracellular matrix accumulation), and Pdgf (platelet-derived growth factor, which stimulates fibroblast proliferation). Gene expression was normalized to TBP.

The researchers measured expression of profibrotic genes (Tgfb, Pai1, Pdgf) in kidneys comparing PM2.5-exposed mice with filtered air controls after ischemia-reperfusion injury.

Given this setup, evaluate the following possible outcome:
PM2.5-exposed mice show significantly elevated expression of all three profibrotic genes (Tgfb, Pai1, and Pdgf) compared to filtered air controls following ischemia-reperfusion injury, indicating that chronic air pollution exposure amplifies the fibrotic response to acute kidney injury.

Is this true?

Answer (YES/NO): YES